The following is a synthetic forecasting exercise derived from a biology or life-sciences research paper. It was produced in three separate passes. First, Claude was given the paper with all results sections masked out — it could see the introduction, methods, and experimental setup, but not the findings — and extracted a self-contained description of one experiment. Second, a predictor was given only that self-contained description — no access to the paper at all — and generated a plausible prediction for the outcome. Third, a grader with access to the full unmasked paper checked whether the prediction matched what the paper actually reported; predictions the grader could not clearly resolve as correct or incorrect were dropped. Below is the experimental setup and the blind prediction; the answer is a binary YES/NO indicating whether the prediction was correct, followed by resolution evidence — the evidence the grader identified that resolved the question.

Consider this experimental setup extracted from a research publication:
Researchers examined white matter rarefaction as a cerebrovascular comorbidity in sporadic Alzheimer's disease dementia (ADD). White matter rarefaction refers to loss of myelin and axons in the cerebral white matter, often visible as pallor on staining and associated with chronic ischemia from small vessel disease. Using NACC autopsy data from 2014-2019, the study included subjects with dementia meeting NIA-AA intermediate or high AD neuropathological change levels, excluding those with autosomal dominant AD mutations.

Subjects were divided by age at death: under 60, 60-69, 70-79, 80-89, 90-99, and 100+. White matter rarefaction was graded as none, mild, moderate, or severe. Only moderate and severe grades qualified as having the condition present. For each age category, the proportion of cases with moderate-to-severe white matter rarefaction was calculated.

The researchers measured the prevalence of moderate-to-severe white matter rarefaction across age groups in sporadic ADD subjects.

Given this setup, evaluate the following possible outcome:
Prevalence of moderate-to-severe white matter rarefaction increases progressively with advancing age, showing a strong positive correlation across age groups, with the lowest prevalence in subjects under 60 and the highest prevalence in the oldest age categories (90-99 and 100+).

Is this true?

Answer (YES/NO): YES